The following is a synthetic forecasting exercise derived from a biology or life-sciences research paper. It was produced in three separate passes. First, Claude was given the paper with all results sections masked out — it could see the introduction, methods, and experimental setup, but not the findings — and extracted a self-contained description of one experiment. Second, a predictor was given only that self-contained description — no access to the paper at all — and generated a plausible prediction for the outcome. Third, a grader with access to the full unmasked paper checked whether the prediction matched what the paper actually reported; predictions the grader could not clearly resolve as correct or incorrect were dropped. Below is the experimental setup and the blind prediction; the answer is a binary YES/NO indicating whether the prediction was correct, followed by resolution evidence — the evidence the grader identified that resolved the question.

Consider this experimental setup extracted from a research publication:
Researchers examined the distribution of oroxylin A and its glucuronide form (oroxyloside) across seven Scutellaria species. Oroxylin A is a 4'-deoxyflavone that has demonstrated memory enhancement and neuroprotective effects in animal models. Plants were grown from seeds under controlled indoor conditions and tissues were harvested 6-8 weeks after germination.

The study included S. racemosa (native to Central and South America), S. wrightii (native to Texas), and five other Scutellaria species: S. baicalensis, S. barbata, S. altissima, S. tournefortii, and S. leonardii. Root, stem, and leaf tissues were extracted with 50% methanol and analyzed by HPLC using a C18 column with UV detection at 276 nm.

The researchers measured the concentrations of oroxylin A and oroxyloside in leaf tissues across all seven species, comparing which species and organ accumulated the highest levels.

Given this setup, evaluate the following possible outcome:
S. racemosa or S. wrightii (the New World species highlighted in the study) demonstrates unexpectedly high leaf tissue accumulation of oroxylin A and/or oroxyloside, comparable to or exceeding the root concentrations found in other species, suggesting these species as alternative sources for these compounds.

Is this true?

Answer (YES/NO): YES